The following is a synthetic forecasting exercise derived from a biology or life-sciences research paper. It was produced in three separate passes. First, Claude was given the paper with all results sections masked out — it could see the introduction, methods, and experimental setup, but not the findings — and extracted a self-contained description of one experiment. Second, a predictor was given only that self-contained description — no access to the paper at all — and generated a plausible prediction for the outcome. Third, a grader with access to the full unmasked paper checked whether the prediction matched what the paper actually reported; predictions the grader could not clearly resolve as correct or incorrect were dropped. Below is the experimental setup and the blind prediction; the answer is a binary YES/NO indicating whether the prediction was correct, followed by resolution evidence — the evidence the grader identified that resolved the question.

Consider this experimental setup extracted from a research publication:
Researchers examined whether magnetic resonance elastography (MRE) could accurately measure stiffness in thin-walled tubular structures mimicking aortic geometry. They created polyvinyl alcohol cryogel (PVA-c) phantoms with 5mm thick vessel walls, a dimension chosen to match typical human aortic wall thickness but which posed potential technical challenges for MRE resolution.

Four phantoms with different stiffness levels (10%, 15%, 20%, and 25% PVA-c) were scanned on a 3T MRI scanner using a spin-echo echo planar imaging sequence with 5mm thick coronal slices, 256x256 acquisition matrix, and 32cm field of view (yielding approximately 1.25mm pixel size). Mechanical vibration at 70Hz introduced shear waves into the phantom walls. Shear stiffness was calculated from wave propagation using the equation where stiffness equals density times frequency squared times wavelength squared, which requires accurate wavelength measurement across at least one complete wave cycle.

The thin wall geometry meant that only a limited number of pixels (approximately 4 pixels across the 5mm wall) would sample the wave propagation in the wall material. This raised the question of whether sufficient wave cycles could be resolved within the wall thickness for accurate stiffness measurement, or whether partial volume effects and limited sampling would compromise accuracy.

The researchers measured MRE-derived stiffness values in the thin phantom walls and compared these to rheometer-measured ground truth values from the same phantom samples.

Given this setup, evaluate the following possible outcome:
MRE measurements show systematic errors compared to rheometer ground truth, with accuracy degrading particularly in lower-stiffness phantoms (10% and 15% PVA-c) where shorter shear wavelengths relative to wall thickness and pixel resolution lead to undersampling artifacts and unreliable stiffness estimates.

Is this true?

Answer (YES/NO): NO